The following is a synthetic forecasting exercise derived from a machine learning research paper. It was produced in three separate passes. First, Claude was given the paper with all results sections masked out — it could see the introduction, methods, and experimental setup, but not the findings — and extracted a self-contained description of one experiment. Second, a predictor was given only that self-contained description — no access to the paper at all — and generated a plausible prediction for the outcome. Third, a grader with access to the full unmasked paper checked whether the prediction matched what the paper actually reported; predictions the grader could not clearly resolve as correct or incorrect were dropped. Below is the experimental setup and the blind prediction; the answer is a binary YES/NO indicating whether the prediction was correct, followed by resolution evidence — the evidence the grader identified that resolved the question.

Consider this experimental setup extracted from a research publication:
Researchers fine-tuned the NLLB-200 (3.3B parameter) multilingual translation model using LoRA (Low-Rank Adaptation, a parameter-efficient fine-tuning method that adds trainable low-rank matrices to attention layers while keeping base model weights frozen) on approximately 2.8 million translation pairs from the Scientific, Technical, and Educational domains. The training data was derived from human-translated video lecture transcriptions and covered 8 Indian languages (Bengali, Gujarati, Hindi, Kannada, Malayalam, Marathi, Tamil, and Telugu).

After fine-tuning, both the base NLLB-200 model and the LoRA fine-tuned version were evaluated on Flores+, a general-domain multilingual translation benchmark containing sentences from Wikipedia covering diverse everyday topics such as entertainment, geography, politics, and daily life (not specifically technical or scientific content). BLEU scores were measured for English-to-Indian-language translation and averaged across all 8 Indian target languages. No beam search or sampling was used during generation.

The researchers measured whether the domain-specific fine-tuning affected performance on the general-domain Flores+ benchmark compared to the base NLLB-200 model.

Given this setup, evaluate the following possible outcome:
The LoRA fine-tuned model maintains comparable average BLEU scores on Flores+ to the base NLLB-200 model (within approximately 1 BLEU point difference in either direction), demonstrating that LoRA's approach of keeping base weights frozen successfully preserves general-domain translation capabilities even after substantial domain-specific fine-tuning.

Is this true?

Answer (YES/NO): NO